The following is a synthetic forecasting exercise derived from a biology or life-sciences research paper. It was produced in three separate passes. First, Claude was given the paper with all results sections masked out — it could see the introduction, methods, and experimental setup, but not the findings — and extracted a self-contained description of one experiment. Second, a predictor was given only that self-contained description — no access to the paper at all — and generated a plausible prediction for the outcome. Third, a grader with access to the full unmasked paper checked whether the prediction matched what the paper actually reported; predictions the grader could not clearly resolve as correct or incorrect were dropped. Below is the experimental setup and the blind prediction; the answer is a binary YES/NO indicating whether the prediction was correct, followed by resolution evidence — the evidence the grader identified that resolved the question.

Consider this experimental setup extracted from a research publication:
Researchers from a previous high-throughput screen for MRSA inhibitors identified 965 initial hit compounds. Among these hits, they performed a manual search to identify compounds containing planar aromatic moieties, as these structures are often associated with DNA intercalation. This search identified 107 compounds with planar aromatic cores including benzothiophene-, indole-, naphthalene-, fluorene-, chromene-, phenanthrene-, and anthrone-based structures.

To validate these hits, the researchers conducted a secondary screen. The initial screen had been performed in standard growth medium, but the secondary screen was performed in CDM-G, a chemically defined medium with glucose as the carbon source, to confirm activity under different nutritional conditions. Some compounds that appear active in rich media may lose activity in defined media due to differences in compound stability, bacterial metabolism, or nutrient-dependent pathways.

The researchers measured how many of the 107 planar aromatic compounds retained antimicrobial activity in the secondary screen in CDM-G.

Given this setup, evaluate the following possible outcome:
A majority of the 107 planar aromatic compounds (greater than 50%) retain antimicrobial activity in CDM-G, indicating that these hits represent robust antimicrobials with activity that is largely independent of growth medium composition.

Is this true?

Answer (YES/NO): NO